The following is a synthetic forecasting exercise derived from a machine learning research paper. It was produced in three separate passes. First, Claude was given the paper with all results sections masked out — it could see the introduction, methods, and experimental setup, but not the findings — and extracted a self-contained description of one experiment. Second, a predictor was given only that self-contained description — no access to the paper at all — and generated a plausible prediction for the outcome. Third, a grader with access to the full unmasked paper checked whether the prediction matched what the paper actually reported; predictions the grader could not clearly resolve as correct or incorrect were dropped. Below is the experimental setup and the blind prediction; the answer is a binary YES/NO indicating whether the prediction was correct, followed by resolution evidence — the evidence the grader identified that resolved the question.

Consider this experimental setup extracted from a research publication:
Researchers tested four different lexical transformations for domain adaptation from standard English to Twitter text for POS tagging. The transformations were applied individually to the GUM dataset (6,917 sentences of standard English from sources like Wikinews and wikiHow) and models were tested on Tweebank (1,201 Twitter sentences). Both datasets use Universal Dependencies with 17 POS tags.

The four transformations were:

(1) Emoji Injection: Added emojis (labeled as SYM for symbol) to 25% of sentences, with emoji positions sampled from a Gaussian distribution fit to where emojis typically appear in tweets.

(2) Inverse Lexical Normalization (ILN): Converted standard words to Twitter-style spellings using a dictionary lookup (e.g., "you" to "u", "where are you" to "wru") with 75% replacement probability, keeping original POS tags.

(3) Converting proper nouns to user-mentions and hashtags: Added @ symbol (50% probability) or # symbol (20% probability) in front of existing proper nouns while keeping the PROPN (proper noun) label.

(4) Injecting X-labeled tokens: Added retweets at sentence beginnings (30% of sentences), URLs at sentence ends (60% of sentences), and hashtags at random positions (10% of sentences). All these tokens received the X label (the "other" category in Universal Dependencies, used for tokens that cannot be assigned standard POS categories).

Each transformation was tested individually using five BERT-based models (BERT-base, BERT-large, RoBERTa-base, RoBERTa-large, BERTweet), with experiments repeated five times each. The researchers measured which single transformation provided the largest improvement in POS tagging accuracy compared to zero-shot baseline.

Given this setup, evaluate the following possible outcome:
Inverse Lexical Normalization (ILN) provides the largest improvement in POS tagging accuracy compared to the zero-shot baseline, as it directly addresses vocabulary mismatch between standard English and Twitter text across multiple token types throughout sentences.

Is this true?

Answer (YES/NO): NO